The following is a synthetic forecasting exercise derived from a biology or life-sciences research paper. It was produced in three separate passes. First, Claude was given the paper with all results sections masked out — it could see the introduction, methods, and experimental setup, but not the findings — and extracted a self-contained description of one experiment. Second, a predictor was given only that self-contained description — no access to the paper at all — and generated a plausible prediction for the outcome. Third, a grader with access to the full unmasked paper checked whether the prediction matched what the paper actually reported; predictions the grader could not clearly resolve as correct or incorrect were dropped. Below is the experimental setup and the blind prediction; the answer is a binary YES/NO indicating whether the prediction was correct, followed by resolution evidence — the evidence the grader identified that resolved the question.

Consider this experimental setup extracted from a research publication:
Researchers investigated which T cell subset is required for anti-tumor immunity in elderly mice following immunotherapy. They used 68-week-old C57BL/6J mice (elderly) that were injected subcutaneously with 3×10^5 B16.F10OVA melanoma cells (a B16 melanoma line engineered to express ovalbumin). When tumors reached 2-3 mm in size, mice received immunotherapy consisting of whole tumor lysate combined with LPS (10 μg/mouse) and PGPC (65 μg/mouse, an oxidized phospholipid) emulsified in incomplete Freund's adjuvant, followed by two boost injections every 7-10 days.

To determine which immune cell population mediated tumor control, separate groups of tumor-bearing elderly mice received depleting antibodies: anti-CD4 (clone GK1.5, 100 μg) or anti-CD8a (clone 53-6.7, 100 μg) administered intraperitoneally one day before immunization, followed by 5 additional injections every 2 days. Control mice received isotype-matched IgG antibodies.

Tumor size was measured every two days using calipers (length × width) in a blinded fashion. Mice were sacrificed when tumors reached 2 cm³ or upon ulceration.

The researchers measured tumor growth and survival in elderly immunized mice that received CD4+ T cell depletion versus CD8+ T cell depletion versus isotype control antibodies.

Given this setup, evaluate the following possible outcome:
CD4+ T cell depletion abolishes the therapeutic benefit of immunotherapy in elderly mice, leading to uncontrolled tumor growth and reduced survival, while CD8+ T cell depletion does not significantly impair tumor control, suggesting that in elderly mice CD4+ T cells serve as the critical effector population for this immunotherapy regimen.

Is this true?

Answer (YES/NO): YES